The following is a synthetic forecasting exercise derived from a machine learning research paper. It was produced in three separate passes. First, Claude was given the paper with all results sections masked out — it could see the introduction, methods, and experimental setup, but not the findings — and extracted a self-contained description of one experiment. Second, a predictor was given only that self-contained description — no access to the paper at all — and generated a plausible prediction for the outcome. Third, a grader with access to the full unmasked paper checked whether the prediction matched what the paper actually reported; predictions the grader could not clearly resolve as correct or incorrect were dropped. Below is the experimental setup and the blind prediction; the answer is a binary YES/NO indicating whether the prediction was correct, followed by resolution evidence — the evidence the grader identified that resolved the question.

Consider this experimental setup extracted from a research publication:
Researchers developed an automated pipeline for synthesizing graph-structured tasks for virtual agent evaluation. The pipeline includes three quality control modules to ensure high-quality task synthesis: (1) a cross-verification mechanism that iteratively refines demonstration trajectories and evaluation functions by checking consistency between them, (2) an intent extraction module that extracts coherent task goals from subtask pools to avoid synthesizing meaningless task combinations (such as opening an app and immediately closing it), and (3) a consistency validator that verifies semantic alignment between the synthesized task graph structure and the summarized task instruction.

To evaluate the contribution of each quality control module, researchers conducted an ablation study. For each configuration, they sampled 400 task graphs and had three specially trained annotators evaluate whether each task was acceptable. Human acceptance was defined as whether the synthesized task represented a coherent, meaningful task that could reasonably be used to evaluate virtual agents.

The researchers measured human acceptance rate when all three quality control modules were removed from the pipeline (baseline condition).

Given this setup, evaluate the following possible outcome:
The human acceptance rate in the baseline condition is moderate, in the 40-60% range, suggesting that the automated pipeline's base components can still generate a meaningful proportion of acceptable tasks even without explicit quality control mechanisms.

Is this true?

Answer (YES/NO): YES